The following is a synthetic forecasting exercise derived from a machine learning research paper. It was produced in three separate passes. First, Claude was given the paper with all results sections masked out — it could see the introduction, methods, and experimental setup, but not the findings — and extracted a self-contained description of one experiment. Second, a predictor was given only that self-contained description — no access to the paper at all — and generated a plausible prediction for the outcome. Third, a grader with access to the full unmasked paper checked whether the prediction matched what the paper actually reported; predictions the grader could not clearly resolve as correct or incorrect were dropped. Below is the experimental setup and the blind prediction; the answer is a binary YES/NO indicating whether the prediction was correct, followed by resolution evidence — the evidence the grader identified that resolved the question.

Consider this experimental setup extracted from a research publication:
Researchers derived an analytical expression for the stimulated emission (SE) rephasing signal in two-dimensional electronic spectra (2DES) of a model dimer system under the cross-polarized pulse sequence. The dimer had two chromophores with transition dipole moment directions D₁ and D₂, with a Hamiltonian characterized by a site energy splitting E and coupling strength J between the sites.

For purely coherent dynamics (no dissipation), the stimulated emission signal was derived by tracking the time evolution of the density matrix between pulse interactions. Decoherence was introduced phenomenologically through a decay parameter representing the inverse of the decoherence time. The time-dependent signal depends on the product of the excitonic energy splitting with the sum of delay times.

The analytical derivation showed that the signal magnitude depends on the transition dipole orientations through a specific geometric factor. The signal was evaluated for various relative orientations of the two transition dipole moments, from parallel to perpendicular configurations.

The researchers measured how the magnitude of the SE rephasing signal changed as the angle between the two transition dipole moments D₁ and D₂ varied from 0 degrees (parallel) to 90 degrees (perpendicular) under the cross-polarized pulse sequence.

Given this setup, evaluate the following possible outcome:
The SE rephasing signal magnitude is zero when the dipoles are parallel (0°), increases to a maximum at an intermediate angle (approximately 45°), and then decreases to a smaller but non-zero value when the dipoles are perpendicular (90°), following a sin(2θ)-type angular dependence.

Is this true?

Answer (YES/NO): NO